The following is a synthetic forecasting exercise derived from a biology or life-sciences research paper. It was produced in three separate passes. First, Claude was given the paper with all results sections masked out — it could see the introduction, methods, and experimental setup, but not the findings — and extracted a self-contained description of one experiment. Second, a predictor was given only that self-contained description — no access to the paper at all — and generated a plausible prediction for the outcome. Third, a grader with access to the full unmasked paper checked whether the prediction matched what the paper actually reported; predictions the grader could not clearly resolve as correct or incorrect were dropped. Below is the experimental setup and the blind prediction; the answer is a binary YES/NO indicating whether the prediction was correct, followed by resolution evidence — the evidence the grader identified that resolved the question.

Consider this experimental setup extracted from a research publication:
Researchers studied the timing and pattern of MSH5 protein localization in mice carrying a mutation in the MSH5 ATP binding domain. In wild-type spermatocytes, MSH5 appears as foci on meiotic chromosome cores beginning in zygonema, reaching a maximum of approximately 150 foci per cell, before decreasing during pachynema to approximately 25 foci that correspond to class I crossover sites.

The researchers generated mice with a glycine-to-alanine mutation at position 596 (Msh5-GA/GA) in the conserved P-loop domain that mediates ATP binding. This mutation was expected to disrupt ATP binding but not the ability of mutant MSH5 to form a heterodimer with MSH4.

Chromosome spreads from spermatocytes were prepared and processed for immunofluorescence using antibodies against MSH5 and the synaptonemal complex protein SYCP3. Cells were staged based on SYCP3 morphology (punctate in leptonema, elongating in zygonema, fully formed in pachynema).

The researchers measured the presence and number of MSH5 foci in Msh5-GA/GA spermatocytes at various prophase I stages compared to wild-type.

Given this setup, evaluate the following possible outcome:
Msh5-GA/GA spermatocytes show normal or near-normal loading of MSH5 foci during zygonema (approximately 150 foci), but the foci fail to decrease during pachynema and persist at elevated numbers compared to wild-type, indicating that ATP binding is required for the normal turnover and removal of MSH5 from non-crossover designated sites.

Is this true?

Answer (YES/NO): NO